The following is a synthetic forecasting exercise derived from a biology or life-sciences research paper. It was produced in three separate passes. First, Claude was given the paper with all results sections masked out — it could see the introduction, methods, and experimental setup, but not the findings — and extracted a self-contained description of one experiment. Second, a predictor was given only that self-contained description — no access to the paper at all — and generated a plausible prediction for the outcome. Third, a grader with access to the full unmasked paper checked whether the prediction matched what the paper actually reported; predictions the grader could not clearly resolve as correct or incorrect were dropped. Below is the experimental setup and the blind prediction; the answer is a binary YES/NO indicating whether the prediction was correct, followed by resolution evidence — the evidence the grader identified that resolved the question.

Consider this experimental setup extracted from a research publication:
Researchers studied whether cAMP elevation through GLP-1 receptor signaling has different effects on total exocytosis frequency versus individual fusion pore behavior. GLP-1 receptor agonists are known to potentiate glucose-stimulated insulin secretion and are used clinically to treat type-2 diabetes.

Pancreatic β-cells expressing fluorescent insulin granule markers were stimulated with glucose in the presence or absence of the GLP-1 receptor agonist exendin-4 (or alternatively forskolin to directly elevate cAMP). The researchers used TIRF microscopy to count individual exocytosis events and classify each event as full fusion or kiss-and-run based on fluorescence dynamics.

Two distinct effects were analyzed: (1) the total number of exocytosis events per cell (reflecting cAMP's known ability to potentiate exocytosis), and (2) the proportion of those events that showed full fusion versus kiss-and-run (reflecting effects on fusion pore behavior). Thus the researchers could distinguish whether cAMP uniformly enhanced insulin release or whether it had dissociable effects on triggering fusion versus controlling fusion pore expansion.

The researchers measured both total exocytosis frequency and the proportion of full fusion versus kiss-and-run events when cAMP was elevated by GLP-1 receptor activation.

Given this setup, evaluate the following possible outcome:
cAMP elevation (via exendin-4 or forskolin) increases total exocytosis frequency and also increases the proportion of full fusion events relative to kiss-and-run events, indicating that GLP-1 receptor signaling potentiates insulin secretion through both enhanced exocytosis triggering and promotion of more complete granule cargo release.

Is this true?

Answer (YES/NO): NO